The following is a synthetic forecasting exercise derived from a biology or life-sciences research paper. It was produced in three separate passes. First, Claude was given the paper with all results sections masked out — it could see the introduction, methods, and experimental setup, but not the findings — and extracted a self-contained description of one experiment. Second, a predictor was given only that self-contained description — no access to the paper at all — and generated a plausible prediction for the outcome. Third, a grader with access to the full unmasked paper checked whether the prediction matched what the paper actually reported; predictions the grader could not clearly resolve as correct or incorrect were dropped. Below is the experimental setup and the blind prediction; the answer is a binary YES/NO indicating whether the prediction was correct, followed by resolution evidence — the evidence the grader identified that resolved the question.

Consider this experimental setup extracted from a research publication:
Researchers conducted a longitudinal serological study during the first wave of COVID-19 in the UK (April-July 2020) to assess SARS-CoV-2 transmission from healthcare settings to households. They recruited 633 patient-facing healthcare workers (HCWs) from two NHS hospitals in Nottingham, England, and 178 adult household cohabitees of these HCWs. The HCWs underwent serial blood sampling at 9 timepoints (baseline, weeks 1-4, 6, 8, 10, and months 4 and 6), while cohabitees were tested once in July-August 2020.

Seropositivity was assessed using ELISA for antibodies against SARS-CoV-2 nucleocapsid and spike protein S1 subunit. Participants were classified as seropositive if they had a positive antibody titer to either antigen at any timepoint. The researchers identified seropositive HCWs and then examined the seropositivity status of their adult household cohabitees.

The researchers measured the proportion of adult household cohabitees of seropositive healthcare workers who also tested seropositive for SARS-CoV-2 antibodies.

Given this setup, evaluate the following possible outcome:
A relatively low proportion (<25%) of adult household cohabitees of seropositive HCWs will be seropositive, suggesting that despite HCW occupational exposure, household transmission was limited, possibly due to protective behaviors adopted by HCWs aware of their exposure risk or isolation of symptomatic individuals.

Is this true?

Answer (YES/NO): YES